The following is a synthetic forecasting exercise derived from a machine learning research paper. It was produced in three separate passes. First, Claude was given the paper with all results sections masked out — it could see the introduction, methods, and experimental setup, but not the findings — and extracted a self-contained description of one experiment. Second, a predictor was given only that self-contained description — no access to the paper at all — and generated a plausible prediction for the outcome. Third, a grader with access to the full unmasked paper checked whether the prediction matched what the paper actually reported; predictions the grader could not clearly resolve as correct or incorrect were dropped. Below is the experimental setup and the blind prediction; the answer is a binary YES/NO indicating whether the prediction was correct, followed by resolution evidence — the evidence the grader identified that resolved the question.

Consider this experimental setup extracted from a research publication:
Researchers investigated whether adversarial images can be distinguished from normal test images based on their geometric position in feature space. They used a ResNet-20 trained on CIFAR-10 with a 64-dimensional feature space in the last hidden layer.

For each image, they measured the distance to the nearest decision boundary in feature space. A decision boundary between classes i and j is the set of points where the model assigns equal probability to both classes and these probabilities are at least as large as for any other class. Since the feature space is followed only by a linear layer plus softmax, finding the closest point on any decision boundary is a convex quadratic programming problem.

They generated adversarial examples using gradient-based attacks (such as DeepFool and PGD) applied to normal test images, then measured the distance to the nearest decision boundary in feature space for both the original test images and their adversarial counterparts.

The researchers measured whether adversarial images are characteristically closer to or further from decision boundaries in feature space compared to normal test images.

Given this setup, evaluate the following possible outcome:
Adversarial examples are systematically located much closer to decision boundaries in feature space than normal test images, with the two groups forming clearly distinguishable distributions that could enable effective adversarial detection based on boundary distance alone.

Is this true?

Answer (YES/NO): YES